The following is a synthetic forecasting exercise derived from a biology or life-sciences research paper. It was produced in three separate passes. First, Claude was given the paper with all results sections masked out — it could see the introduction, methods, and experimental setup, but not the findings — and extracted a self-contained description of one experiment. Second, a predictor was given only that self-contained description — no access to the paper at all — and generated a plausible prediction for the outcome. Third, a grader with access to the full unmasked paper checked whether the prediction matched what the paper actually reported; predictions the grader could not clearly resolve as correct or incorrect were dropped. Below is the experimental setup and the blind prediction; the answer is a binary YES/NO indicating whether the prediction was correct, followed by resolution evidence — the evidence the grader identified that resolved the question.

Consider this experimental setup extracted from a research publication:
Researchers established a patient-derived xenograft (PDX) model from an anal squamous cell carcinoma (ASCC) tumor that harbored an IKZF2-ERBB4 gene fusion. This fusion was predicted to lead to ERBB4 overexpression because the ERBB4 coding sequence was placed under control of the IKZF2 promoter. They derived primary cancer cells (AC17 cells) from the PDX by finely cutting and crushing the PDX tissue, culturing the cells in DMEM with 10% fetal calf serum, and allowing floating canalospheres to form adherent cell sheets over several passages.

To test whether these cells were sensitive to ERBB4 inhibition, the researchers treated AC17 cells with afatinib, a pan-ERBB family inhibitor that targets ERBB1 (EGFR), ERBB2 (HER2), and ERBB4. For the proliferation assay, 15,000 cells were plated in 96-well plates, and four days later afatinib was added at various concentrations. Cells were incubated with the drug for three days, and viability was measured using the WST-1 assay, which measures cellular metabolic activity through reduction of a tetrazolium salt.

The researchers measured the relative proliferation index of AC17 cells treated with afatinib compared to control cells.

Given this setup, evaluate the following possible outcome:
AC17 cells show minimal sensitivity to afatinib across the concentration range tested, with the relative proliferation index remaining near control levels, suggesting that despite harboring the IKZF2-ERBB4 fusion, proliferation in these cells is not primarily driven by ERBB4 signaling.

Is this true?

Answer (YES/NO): NO